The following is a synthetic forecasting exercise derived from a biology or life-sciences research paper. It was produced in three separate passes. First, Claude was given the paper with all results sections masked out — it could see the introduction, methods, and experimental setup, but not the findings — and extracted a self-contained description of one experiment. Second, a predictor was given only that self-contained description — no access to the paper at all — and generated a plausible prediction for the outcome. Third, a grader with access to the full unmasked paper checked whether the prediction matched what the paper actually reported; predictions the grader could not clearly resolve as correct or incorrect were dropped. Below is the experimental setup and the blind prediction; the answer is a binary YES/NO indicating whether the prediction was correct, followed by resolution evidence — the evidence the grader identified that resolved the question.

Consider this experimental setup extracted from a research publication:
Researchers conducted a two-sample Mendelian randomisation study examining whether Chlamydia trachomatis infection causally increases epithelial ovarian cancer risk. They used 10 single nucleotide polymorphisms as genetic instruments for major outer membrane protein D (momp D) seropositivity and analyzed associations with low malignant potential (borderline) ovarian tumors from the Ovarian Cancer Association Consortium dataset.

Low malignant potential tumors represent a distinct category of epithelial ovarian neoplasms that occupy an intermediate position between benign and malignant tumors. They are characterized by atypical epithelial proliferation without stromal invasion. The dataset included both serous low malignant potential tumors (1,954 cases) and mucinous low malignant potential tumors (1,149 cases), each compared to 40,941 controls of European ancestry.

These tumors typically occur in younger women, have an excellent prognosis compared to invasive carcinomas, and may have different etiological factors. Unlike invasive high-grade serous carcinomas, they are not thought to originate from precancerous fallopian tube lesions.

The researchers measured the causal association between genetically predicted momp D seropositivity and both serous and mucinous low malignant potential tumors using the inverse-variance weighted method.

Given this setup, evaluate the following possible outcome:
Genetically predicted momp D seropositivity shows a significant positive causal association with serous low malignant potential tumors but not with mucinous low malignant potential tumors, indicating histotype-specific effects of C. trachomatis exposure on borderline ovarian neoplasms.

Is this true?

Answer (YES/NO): NO